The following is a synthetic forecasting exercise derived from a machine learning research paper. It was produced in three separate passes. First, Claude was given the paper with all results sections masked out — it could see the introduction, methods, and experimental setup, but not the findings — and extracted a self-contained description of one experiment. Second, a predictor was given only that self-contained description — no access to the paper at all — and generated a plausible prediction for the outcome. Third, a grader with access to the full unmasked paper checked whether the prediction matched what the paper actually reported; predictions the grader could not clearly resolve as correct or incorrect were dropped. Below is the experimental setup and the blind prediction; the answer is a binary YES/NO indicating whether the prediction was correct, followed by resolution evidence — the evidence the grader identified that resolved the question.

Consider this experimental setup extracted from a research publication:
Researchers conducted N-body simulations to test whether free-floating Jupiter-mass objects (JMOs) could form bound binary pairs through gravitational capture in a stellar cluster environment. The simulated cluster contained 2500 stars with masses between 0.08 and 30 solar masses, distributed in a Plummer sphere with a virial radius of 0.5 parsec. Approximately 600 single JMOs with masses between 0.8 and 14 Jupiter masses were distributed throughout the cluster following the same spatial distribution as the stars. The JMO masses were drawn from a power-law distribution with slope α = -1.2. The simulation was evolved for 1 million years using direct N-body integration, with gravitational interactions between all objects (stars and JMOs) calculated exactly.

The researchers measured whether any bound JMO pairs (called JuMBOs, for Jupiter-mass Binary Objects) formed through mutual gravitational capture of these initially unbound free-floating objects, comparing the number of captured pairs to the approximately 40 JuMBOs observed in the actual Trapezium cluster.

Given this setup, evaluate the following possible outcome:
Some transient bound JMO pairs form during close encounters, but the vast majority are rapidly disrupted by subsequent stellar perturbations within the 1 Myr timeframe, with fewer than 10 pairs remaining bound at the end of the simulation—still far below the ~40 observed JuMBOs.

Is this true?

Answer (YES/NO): NO